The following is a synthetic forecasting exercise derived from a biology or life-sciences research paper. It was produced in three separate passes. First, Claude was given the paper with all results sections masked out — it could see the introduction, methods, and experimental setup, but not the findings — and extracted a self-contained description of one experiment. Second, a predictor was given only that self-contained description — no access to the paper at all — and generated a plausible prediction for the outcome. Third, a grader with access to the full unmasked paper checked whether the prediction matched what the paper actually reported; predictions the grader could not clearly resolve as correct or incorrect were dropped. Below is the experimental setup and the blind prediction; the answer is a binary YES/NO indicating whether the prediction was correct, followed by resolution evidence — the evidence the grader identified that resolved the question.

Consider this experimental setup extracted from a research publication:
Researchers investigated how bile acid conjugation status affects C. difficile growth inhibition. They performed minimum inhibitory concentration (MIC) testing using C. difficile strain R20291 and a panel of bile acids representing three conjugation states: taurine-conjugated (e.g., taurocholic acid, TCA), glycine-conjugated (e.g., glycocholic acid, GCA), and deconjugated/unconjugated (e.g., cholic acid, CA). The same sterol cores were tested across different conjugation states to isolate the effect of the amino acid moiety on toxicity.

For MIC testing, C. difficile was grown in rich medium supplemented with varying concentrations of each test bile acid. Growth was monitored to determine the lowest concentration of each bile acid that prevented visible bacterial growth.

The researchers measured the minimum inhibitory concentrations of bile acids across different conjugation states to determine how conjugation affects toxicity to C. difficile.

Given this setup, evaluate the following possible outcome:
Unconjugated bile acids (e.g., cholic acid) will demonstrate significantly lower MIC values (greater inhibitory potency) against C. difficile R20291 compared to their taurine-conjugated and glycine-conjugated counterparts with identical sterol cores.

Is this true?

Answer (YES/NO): NO